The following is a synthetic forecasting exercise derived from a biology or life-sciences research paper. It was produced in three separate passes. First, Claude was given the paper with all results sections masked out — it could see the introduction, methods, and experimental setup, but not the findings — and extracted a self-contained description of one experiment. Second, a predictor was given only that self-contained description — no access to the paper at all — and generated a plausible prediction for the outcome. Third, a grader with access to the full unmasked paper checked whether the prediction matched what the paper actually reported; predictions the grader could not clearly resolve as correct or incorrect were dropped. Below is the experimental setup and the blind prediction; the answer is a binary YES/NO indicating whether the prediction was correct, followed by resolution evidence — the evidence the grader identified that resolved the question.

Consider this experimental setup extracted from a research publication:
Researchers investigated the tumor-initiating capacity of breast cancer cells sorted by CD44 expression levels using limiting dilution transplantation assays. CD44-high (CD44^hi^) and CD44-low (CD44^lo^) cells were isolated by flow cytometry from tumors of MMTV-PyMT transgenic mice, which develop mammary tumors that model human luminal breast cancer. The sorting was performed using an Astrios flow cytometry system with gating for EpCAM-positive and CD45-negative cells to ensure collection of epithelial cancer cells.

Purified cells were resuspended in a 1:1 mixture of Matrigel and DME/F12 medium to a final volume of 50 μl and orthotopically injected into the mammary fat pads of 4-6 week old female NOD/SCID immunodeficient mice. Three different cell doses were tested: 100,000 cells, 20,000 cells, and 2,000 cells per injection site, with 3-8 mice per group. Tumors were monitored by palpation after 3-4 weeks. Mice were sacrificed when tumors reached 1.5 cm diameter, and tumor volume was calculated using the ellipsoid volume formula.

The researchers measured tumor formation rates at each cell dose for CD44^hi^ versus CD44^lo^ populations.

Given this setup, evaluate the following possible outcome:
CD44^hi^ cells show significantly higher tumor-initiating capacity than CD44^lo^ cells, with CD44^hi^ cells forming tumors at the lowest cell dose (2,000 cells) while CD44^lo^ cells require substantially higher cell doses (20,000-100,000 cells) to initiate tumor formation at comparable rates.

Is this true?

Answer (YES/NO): NO